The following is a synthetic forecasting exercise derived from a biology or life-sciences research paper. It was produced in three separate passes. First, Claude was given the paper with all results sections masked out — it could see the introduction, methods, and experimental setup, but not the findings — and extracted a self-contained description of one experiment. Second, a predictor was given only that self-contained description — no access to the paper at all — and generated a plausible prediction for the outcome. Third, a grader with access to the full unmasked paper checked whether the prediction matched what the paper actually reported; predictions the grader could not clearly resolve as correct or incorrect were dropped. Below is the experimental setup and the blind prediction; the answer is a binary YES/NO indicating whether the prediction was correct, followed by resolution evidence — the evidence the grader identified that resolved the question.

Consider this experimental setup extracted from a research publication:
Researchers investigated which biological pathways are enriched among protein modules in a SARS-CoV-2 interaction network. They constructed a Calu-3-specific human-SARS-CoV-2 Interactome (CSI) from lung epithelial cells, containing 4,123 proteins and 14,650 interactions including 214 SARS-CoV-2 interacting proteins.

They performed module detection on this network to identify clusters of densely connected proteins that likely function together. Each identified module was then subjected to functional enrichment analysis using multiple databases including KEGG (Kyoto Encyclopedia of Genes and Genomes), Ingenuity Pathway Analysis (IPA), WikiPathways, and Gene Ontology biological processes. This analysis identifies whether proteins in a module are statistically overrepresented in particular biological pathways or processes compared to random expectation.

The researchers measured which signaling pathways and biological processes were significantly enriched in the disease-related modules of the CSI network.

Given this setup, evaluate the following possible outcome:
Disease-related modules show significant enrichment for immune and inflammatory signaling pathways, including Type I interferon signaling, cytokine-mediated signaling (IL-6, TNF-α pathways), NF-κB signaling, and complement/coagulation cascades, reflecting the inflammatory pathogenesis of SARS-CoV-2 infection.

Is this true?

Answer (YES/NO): NO